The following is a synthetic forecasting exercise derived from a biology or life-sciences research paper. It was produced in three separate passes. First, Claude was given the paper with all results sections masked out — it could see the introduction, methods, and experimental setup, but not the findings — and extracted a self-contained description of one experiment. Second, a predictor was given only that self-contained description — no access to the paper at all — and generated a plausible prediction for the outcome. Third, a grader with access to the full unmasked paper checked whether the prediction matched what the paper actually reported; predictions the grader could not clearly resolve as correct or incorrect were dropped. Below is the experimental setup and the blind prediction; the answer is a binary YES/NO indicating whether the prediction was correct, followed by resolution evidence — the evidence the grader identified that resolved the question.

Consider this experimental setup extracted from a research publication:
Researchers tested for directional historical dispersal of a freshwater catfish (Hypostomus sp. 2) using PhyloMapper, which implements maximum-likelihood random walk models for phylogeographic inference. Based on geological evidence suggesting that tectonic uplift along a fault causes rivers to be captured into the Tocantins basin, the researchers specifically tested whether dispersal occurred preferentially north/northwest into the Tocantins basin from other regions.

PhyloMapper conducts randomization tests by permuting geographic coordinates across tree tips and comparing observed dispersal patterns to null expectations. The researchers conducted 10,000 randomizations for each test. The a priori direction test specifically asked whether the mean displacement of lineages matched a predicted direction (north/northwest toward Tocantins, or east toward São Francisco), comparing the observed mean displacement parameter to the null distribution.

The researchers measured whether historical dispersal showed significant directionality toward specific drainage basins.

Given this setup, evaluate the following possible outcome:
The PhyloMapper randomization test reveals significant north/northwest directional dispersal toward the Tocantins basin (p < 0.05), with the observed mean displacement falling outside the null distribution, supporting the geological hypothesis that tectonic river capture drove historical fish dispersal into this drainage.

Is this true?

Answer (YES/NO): NO